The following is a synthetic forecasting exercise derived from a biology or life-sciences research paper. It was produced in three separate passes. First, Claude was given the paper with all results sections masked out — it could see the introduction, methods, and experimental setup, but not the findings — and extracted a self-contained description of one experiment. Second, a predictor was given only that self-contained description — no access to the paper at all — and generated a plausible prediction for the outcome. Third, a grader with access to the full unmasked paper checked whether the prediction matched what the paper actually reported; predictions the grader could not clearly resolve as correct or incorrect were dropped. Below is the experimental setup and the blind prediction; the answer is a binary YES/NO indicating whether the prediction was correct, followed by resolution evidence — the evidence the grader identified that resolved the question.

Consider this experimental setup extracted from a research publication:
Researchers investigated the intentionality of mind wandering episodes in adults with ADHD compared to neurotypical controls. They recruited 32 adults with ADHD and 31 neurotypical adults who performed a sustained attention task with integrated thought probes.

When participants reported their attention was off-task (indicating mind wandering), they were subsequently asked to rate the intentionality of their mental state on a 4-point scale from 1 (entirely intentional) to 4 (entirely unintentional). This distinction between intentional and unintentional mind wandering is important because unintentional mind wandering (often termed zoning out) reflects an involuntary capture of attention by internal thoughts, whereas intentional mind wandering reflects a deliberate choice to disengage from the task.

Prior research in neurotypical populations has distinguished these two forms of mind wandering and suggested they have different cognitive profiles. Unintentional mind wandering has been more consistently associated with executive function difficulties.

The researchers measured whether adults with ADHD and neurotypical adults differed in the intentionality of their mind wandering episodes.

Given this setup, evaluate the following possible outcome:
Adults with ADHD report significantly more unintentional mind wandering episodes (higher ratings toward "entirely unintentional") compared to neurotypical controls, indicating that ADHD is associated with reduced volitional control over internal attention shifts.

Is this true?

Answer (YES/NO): YES